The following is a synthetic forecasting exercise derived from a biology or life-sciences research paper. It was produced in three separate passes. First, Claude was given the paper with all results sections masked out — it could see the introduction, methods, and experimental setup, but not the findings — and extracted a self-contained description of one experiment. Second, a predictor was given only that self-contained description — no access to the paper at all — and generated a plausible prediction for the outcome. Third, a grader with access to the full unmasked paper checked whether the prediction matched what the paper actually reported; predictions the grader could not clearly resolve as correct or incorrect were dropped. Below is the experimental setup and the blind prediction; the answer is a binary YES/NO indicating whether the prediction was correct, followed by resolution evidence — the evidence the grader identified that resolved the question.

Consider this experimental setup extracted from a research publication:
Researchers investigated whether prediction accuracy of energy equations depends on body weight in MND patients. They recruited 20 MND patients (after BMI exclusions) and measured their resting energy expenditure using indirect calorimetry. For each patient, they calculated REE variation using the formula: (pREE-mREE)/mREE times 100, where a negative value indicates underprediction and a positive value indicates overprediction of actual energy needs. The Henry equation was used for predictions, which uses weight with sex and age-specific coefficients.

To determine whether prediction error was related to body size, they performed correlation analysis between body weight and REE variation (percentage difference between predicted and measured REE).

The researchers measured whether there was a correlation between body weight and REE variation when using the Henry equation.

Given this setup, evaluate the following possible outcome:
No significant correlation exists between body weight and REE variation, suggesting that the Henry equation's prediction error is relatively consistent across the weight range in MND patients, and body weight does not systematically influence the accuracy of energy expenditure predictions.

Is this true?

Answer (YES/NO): NO